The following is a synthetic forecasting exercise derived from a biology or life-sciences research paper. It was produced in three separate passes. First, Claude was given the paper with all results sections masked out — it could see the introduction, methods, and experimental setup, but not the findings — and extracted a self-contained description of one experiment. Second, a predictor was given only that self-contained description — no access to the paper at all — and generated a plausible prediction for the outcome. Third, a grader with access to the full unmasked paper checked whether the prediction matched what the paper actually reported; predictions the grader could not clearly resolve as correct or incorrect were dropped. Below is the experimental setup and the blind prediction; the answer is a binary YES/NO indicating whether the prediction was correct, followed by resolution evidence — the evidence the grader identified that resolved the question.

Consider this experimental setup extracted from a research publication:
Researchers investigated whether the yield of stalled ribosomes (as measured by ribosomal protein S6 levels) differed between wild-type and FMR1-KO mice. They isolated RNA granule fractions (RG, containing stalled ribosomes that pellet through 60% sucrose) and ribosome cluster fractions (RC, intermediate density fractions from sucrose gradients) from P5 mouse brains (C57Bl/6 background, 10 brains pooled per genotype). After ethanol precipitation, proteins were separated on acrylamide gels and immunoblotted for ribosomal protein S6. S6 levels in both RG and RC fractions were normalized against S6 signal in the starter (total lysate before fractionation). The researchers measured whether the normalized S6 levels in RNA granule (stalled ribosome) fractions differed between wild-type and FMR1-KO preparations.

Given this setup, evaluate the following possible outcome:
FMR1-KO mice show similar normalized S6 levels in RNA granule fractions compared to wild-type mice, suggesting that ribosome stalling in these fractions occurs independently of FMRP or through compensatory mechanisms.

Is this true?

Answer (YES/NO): NO